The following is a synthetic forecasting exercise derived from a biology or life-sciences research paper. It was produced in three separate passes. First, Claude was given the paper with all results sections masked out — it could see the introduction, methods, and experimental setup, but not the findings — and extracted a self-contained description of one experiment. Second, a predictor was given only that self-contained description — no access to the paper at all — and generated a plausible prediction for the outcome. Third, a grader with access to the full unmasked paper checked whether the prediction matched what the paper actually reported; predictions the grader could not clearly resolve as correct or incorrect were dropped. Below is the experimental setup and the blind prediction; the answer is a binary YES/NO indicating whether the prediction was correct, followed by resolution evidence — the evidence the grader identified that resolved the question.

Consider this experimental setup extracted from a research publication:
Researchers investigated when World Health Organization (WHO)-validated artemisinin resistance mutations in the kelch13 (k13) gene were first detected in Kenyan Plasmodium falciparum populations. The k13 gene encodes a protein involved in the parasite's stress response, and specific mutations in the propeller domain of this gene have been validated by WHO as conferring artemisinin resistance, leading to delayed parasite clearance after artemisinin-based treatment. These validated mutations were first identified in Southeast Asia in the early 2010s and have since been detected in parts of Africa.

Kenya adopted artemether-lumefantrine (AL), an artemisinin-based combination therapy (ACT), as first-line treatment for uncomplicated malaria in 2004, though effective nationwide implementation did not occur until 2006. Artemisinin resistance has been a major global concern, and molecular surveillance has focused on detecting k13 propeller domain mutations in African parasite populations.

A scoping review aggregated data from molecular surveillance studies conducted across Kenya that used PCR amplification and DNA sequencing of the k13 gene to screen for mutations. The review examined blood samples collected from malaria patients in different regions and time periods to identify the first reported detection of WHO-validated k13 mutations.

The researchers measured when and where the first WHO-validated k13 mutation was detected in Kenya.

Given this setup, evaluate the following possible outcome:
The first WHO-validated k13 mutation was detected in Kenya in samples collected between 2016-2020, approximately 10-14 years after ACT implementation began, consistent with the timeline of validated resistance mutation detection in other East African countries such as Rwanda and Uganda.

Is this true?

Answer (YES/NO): NO